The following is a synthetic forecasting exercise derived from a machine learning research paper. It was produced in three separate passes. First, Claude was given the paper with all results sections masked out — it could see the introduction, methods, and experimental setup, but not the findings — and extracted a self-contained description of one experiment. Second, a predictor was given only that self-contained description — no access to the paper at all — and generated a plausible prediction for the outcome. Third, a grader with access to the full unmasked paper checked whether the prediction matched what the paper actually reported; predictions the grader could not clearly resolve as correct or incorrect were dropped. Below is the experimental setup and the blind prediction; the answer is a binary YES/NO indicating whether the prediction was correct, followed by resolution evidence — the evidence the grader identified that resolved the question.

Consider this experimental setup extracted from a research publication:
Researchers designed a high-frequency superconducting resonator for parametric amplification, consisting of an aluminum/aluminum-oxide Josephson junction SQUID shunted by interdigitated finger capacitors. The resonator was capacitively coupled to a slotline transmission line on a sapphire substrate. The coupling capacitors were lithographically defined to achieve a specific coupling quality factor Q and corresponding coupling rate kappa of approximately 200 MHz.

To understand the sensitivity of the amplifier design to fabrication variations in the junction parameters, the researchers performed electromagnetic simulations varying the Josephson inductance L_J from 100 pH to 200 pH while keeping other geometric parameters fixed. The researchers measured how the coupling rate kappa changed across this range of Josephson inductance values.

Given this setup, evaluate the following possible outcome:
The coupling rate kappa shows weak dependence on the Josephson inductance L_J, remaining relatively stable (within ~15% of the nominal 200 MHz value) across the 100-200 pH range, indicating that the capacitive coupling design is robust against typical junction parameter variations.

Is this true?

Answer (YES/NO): YES